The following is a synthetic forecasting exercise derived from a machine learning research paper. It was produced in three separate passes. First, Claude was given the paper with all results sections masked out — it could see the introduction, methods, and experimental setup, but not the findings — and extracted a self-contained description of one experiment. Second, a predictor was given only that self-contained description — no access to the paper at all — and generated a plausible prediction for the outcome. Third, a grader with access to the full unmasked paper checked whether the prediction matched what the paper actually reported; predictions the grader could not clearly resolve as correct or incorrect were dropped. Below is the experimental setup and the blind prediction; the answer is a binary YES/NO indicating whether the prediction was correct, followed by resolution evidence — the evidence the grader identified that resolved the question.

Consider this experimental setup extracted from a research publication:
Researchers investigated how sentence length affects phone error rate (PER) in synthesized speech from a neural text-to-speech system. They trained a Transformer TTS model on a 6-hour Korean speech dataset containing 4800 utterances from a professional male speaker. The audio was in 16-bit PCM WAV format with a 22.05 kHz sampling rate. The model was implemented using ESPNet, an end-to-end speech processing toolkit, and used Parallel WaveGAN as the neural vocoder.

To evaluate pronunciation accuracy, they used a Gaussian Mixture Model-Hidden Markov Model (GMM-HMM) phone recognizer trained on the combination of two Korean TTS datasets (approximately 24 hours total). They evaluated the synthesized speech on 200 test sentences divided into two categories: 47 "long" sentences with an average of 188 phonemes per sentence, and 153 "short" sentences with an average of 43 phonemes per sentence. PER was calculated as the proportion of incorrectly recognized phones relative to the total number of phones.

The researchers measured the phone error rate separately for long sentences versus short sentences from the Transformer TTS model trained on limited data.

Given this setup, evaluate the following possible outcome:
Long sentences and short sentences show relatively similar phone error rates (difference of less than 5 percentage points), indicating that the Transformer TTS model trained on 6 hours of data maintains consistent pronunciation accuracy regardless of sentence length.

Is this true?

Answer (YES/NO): NO